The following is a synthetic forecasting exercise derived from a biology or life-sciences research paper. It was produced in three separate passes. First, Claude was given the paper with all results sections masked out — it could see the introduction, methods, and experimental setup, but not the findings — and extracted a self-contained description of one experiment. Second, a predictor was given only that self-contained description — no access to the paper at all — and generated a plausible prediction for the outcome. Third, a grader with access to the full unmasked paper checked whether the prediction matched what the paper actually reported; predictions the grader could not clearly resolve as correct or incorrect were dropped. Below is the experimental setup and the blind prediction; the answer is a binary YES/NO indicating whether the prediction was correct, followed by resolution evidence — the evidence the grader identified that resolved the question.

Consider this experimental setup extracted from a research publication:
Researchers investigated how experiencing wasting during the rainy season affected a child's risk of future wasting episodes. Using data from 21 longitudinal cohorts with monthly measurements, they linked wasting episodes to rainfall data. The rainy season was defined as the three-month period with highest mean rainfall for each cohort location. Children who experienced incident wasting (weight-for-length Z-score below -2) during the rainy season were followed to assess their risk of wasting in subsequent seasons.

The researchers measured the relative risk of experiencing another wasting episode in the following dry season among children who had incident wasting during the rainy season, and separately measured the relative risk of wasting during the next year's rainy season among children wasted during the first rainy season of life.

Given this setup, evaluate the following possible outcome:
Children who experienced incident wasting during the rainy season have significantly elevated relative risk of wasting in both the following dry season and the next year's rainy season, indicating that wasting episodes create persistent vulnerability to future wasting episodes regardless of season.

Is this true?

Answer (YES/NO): YES